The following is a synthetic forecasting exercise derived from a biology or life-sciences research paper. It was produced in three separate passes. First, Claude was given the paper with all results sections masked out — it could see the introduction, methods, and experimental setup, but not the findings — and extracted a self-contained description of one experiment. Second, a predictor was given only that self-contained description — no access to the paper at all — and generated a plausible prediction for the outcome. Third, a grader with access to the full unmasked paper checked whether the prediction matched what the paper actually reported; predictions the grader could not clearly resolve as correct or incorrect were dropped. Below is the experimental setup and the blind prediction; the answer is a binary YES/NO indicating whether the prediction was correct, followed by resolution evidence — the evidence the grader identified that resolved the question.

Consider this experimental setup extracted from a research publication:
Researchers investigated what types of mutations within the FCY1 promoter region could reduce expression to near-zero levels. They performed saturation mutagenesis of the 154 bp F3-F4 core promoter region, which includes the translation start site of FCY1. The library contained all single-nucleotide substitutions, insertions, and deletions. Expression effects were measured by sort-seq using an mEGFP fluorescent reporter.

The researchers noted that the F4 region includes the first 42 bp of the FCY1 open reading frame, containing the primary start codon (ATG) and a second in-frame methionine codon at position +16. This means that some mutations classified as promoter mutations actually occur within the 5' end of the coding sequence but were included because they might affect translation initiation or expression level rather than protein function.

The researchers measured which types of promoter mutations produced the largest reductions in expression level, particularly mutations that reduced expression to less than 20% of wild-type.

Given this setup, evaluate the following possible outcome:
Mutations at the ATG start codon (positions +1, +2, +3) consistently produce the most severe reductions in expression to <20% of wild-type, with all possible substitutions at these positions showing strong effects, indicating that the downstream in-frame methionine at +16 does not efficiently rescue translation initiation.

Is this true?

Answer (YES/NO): NO